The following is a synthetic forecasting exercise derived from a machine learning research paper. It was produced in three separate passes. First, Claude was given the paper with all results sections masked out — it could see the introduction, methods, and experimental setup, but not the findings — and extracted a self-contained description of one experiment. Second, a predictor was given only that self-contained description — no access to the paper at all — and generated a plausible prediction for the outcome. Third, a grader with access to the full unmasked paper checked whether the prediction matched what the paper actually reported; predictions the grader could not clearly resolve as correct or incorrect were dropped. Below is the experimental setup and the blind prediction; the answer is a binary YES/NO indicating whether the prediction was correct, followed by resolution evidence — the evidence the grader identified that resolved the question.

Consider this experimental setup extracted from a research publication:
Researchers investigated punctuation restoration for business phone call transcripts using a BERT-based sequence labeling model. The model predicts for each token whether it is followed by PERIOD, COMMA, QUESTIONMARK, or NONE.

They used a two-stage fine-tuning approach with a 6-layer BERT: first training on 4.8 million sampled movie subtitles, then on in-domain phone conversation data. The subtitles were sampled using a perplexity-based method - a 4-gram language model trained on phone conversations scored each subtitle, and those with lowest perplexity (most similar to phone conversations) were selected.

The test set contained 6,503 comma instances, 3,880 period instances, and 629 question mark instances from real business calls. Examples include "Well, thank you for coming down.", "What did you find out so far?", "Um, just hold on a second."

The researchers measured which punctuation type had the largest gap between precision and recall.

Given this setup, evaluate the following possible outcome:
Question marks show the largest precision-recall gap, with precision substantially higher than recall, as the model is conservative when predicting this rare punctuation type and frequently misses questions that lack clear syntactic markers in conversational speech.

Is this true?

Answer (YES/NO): YES